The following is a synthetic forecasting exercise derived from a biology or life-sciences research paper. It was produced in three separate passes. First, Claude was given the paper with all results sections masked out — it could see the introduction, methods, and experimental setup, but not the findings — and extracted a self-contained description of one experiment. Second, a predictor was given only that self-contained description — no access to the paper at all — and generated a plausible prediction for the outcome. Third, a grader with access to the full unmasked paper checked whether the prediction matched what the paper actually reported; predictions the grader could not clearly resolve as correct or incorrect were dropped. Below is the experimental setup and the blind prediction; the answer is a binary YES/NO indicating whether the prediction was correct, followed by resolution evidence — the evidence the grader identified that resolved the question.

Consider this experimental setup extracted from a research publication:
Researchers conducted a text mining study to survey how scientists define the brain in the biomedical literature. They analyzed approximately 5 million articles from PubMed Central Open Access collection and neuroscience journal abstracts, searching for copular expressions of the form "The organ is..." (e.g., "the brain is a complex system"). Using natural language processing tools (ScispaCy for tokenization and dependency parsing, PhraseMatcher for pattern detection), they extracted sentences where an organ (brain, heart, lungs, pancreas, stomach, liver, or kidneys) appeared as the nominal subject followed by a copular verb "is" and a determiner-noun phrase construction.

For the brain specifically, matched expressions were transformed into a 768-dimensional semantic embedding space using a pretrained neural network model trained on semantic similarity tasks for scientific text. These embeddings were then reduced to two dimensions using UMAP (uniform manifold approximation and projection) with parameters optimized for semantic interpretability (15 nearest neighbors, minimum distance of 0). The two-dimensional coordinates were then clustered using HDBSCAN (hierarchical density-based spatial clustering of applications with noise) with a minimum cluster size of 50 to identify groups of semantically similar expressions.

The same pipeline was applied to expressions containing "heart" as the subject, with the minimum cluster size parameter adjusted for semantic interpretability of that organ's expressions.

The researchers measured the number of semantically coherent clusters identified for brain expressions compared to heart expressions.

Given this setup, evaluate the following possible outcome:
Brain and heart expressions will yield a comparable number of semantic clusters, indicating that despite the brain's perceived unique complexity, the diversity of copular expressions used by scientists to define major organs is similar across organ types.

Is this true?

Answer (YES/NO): NO